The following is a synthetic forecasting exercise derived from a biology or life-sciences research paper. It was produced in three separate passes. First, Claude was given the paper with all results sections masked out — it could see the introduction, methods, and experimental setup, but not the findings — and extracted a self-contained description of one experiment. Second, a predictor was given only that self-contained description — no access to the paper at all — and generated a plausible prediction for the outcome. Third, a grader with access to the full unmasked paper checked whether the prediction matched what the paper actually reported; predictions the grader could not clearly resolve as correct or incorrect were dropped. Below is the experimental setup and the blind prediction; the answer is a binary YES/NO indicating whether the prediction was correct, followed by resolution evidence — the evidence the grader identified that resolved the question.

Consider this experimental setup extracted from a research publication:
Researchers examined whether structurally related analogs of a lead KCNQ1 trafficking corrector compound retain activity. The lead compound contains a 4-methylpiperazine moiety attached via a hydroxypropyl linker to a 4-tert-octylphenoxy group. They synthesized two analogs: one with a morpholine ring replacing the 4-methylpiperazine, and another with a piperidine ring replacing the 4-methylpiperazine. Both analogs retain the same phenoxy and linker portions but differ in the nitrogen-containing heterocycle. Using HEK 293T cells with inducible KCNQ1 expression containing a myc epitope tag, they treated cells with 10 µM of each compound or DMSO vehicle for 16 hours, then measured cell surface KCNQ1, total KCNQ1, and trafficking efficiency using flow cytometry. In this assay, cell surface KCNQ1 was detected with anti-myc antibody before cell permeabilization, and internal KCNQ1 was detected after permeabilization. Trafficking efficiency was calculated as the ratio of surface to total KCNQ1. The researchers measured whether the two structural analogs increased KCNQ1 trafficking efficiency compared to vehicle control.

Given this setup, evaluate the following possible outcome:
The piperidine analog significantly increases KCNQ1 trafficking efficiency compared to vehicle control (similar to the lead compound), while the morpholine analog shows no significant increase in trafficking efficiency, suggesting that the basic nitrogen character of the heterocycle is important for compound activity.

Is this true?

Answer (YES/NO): NO